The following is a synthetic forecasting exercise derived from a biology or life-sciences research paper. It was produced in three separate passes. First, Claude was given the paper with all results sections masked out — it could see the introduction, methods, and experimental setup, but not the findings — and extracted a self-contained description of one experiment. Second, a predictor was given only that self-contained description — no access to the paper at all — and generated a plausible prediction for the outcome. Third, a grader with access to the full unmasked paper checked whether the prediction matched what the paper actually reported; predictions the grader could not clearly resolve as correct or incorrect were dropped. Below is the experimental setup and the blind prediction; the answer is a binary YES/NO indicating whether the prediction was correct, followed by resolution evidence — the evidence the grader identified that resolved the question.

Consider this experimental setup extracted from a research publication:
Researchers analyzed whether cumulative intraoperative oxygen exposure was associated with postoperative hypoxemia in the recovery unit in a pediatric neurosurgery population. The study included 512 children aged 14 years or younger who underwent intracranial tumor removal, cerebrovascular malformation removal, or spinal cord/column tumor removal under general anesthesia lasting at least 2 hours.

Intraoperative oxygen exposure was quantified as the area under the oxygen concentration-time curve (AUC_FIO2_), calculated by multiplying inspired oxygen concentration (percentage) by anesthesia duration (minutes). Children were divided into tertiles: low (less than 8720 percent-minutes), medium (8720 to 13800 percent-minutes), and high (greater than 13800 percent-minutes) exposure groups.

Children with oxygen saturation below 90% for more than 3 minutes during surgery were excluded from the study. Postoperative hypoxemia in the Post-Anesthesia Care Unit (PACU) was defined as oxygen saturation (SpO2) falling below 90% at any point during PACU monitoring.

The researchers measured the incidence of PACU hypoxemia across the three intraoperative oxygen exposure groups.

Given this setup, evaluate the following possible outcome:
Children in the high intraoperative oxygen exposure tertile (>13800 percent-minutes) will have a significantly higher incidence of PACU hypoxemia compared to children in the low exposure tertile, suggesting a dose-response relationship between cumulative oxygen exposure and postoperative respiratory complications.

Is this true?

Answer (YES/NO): NO